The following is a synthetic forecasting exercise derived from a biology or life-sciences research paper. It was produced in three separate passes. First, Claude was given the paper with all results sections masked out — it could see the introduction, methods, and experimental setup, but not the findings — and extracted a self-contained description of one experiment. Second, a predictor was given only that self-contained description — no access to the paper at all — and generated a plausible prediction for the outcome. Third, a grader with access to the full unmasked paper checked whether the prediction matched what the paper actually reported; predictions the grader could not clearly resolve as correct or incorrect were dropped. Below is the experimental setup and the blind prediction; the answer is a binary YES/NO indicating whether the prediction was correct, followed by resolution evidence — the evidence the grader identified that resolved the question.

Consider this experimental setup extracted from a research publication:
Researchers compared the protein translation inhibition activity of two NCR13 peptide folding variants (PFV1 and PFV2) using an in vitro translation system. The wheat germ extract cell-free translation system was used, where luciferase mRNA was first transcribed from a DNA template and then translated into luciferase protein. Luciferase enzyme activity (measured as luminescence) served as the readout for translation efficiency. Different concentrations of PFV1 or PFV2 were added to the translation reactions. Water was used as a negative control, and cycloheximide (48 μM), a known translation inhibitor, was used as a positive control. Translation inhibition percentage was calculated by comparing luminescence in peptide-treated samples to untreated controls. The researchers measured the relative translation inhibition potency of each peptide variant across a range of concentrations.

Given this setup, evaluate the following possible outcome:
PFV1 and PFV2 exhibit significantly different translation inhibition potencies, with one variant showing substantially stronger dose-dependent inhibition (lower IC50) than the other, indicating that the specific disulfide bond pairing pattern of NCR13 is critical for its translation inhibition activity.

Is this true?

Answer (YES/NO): YES